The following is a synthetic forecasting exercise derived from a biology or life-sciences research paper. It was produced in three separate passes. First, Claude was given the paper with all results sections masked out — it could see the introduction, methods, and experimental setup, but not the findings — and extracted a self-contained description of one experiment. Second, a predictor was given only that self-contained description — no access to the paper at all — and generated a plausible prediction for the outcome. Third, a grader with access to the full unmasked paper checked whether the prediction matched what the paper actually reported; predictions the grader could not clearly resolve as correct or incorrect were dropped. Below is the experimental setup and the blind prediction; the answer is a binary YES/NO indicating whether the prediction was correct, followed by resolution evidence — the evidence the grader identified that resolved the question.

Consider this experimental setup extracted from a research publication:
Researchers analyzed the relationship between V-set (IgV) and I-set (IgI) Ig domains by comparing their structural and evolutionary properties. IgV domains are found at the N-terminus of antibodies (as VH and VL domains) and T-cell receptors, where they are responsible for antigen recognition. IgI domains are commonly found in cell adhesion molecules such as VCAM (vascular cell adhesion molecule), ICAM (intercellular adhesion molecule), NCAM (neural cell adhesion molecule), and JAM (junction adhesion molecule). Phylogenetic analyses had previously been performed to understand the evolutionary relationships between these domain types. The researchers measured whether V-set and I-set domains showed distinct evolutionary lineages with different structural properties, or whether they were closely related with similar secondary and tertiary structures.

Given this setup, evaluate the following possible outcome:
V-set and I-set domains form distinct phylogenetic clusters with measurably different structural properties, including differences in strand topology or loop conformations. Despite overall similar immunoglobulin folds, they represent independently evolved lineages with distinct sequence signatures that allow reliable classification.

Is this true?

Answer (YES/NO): NO